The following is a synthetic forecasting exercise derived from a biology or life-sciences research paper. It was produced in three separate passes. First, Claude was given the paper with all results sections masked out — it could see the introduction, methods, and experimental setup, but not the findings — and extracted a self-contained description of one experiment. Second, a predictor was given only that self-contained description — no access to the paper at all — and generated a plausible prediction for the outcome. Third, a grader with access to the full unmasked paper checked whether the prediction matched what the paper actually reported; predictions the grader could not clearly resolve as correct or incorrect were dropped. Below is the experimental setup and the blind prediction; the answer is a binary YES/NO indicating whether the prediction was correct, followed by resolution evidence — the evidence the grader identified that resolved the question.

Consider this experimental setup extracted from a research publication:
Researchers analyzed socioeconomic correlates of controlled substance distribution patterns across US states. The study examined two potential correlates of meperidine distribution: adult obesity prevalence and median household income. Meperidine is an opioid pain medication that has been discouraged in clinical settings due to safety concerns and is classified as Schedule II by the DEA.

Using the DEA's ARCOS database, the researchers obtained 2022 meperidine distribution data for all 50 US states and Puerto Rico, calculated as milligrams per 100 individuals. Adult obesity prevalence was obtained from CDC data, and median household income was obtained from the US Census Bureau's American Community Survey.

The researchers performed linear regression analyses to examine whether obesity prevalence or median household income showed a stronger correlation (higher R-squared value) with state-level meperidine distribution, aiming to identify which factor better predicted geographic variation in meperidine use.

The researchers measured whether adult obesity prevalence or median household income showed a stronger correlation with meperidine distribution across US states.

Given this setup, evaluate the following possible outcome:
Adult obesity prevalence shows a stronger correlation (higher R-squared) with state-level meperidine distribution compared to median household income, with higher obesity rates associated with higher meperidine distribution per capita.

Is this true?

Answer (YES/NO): NO